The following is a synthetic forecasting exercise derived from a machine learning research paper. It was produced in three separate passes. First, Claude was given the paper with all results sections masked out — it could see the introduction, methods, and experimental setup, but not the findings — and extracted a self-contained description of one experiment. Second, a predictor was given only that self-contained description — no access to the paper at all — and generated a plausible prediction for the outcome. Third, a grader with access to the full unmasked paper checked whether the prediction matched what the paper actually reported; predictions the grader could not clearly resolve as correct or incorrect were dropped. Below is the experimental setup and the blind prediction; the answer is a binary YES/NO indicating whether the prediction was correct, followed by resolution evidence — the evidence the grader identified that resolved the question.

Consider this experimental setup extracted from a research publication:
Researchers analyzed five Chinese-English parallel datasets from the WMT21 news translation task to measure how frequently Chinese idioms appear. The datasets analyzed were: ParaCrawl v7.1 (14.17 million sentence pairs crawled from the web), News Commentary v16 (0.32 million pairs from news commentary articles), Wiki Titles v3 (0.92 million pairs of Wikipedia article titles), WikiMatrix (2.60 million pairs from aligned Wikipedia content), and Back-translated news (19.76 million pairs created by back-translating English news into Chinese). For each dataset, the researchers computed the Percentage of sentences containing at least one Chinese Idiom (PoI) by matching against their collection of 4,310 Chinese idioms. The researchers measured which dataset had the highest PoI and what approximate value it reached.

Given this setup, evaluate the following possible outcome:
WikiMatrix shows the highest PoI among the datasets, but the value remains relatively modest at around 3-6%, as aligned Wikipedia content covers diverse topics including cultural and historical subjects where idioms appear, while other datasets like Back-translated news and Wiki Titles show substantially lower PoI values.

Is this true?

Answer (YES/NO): NO